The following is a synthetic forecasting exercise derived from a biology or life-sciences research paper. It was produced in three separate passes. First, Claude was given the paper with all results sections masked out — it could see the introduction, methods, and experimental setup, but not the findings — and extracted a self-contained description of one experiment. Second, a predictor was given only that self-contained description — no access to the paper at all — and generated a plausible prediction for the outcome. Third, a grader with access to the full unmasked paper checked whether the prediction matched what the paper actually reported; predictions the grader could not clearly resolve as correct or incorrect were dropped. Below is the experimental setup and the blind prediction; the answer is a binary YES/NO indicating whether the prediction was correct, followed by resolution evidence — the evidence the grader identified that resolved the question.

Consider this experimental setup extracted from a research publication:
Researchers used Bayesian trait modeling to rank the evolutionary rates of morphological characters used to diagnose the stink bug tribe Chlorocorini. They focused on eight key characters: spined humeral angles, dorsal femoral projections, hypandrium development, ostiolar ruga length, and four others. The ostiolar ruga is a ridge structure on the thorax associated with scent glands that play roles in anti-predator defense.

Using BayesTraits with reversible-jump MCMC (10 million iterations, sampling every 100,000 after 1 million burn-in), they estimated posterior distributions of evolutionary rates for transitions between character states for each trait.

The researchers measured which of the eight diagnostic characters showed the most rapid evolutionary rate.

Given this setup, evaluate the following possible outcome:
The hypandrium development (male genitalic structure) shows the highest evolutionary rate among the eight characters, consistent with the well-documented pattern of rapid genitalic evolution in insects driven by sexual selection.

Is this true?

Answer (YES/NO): NO